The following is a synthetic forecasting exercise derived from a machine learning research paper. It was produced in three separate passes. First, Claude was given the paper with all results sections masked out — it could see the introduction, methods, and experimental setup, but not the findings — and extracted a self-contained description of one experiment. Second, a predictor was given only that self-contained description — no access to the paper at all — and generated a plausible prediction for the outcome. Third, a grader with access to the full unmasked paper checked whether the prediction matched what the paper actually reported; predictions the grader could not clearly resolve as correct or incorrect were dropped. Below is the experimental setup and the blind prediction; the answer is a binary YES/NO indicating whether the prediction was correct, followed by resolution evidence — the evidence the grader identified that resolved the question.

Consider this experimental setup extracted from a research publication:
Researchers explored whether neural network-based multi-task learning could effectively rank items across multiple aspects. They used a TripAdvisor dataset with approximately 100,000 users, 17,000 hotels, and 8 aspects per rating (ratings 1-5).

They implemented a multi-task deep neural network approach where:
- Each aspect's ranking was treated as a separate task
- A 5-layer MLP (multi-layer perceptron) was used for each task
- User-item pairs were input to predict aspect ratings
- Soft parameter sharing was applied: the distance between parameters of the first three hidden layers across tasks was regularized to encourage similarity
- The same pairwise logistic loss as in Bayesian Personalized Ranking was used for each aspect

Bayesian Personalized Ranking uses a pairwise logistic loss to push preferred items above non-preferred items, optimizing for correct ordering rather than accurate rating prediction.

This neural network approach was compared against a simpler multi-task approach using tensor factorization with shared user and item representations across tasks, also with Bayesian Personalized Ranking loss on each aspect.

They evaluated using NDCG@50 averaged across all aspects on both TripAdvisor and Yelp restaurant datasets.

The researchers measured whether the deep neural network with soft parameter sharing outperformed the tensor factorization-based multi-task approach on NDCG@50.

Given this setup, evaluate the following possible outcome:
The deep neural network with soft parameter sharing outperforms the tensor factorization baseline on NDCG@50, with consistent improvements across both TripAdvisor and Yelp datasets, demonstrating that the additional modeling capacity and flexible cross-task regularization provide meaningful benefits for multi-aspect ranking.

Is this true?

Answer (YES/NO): NO